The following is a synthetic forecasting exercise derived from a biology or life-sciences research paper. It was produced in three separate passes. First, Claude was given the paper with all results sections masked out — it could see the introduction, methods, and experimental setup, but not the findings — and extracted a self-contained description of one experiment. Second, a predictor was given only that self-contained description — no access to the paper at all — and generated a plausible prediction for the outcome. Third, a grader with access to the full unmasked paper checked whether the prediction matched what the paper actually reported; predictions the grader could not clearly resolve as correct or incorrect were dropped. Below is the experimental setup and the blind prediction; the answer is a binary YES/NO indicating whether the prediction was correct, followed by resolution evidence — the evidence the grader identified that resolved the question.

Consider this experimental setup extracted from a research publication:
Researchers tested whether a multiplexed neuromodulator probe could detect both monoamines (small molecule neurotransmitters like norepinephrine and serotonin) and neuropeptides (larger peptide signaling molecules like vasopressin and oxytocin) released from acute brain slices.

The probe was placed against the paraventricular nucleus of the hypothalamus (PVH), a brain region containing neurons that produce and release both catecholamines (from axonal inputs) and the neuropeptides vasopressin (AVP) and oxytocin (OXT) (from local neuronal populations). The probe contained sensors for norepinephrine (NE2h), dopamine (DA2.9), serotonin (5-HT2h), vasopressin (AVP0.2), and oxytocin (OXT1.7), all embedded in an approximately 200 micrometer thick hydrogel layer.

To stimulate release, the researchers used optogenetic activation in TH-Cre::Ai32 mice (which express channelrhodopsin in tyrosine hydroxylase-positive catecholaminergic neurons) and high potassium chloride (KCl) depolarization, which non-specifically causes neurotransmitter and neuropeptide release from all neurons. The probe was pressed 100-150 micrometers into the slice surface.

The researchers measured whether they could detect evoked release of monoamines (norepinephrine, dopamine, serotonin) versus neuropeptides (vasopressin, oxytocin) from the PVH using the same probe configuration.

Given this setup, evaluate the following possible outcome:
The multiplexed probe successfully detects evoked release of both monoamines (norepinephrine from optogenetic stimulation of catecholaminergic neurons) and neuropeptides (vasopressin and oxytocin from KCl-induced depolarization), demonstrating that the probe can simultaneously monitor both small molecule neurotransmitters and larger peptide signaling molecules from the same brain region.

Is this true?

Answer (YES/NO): NO